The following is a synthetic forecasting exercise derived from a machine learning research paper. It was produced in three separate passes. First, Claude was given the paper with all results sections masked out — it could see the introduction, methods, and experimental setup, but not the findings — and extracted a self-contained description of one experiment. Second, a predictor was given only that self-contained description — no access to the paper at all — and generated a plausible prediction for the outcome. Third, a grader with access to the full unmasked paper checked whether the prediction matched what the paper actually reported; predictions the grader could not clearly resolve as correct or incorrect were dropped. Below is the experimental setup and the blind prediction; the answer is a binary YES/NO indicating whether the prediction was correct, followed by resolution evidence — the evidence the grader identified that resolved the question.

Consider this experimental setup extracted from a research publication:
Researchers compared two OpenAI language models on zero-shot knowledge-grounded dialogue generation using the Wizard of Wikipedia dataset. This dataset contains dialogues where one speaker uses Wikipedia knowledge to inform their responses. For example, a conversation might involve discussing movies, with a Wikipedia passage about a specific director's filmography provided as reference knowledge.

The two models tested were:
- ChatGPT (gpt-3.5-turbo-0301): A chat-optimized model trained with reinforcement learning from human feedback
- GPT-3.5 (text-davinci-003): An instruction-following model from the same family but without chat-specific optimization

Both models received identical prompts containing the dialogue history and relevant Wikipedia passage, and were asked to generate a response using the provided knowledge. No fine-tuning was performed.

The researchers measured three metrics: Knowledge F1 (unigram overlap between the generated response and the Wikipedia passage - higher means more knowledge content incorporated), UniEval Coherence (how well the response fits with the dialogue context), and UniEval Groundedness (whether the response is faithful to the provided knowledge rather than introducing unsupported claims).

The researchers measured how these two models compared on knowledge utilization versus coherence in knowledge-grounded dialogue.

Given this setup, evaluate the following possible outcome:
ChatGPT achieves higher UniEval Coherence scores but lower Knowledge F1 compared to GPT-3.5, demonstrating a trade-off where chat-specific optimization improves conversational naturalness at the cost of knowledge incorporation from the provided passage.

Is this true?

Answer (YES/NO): NO